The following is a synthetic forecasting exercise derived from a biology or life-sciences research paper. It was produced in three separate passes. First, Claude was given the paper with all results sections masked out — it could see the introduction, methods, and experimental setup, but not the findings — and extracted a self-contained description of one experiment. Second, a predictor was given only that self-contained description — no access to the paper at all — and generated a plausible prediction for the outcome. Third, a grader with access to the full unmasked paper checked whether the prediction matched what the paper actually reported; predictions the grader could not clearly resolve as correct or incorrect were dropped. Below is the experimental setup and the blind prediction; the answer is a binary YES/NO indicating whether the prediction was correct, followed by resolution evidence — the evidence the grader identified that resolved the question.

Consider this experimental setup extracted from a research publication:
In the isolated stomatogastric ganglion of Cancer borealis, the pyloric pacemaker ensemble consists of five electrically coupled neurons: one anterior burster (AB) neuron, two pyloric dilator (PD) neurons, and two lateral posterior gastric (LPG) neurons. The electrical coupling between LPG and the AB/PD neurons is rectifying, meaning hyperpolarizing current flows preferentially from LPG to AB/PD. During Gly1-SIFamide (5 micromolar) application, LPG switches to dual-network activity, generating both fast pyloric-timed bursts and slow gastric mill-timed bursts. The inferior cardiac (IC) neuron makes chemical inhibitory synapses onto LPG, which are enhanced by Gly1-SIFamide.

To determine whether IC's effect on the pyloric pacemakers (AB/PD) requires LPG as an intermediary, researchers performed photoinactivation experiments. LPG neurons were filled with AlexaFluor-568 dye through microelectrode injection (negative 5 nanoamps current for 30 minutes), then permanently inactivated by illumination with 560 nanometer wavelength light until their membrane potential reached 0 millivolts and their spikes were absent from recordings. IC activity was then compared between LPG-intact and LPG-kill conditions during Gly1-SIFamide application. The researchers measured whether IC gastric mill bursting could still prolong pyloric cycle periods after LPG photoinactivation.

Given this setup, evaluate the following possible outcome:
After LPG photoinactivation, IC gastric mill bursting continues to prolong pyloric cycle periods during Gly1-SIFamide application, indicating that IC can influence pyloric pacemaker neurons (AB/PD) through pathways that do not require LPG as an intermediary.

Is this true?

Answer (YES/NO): NO